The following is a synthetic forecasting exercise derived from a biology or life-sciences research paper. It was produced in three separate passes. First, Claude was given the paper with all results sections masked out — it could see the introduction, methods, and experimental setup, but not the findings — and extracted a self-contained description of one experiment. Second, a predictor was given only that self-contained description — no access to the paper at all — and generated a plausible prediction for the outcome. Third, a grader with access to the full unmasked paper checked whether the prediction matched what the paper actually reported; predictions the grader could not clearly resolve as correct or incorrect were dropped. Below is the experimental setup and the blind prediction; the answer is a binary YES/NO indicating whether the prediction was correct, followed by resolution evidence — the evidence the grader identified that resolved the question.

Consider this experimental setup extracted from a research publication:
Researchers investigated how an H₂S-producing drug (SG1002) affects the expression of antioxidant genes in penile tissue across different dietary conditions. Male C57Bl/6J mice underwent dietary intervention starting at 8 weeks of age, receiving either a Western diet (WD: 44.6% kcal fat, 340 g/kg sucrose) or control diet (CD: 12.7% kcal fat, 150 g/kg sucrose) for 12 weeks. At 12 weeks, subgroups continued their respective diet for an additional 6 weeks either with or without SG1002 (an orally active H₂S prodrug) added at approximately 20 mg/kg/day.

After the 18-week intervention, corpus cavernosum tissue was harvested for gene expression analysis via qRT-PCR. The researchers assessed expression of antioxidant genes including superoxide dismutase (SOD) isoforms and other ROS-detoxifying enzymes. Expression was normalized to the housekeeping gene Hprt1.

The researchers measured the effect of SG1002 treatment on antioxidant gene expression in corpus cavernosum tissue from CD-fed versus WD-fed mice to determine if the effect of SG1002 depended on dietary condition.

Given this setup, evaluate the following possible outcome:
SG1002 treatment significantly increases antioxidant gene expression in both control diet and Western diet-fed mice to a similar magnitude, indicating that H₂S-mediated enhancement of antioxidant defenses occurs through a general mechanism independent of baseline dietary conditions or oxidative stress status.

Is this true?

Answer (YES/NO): NO